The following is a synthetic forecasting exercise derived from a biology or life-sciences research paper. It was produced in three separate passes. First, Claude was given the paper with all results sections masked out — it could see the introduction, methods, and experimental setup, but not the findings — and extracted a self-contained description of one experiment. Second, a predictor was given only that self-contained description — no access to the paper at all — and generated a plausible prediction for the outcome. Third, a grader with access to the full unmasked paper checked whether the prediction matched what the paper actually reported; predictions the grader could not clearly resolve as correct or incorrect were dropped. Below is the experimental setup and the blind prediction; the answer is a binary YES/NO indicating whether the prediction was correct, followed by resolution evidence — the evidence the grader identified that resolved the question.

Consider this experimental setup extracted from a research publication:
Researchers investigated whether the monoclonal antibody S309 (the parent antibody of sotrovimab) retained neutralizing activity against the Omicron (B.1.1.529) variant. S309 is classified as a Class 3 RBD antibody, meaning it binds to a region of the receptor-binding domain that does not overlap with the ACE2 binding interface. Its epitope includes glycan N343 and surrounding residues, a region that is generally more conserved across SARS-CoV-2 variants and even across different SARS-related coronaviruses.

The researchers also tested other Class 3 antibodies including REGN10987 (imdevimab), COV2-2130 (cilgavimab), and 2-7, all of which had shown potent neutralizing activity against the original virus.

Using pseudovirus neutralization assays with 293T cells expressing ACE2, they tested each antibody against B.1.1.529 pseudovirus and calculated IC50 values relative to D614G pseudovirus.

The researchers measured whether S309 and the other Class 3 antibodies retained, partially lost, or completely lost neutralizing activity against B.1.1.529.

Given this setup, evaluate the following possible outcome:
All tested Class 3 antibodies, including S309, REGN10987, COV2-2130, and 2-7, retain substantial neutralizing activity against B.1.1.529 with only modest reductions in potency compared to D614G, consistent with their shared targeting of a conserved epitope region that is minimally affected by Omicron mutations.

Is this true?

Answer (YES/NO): NO